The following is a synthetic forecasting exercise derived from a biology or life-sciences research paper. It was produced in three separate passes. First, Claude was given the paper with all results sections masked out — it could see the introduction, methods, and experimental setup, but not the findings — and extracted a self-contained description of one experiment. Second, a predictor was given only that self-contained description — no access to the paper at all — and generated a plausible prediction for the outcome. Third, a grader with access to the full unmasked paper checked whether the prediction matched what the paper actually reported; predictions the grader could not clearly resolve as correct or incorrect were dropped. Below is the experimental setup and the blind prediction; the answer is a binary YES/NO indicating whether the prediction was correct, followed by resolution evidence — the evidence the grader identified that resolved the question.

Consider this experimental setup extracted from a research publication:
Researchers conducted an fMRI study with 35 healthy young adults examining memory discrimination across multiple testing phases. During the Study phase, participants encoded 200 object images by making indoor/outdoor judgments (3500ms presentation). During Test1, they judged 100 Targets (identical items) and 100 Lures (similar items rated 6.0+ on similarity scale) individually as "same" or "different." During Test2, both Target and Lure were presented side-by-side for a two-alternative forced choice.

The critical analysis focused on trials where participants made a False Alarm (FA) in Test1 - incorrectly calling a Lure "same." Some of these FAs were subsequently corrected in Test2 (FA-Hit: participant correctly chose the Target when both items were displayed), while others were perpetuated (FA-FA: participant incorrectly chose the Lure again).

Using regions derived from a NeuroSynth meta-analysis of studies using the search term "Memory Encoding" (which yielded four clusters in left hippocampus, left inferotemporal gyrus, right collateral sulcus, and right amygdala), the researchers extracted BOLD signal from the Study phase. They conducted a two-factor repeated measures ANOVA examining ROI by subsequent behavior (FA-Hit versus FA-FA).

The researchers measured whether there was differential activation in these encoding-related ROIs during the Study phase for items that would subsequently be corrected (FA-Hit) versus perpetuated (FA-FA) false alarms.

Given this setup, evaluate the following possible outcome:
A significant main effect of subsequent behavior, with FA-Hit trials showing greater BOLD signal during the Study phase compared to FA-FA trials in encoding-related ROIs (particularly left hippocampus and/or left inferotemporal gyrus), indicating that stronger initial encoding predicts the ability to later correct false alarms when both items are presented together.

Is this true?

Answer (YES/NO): NO